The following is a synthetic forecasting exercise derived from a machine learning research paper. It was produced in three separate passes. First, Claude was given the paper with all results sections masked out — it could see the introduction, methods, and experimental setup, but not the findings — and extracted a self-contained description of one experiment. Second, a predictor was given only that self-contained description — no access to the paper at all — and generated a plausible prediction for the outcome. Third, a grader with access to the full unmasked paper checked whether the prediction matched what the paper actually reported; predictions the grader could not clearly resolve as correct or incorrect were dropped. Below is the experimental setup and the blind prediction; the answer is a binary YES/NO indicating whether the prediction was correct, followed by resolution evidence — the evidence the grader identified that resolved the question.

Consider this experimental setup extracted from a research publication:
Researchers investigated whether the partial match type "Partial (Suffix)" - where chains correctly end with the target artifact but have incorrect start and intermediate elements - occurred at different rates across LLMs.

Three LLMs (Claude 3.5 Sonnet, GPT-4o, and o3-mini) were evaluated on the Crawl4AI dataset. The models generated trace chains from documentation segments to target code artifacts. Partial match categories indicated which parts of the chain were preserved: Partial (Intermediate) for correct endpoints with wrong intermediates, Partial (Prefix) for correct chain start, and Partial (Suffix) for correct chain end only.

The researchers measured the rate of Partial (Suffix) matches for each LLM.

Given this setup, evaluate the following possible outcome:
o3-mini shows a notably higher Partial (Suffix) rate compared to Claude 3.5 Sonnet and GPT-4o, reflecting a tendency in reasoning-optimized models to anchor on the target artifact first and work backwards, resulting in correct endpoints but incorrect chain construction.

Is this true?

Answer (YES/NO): YES